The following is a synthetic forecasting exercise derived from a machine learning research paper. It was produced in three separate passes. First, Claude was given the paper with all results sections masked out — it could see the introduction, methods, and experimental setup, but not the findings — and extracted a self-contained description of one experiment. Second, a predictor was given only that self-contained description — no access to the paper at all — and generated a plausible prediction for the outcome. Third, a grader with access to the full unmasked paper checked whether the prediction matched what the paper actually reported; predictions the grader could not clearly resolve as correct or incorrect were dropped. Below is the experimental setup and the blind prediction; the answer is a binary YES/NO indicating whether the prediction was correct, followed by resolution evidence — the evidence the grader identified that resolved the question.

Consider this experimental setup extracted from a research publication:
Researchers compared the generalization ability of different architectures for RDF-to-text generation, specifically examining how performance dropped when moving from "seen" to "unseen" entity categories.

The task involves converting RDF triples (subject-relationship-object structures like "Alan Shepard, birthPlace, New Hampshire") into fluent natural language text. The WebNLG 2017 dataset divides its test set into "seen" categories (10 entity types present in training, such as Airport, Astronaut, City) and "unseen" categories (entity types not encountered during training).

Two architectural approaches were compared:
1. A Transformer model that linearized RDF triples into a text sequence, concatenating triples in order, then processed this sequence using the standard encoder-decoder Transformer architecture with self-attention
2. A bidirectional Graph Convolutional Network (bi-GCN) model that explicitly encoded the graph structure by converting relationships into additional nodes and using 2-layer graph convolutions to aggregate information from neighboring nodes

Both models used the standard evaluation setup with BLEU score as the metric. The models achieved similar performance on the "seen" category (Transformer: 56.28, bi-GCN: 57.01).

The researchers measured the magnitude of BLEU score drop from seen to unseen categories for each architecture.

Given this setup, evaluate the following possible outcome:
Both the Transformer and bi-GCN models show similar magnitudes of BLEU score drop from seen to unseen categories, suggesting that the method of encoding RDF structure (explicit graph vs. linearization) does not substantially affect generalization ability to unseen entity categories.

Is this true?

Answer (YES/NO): NO